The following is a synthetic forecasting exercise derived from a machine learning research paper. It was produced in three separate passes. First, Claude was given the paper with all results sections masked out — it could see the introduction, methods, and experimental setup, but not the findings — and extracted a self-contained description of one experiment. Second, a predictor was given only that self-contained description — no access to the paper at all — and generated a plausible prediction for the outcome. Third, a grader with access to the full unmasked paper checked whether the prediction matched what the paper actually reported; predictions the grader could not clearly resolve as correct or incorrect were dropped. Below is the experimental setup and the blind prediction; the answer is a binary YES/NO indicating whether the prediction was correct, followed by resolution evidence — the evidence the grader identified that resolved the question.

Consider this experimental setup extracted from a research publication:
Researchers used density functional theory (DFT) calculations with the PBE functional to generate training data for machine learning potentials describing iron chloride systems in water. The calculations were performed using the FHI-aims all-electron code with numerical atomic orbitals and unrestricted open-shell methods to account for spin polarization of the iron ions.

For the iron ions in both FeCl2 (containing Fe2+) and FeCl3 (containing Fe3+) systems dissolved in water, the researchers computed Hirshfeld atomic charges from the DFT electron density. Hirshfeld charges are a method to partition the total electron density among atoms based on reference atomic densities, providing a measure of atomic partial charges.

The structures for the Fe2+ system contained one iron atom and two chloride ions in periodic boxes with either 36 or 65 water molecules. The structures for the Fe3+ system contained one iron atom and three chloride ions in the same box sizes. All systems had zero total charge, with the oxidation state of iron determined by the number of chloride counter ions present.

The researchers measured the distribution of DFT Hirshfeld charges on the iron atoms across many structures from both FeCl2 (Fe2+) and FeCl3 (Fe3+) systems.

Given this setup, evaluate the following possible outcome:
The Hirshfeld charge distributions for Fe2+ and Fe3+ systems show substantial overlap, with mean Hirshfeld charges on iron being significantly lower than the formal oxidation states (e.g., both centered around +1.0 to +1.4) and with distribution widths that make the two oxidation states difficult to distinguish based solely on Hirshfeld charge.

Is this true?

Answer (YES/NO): NO